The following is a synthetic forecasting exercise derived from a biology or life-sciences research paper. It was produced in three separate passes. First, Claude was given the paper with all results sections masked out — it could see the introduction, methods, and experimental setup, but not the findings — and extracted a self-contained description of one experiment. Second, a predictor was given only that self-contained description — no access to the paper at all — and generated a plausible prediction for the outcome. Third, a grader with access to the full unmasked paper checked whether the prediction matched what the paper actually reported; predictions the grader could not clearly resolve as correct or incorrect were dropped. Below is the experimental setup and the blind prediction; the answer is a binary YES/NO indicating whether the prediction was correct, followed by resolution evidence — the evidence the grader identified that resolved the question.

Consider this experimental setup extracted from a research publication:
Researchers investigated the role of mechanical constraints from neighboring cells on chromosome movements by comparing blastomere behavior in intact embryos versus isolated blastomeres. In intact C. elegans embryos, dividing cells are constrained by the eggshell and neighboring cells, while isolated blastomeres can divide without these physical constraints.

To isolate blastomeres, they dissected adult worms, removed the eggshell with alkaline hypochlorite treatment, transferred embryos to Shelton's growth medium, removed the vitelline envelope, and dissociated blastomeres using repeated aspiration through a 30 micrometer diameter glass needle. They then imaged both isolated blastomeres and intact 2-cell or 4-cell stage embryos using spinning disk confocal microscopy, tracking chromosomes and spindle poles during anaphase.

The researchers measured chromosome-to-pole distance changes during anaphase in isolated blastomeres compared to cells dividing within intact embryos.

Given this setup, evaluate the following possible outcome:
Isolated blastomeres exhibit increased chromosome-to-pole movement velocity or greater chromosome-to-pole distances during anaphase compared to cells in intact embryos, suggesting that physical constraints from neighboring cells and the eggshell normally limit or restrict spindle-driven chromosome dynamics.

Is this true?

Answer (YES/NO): NO